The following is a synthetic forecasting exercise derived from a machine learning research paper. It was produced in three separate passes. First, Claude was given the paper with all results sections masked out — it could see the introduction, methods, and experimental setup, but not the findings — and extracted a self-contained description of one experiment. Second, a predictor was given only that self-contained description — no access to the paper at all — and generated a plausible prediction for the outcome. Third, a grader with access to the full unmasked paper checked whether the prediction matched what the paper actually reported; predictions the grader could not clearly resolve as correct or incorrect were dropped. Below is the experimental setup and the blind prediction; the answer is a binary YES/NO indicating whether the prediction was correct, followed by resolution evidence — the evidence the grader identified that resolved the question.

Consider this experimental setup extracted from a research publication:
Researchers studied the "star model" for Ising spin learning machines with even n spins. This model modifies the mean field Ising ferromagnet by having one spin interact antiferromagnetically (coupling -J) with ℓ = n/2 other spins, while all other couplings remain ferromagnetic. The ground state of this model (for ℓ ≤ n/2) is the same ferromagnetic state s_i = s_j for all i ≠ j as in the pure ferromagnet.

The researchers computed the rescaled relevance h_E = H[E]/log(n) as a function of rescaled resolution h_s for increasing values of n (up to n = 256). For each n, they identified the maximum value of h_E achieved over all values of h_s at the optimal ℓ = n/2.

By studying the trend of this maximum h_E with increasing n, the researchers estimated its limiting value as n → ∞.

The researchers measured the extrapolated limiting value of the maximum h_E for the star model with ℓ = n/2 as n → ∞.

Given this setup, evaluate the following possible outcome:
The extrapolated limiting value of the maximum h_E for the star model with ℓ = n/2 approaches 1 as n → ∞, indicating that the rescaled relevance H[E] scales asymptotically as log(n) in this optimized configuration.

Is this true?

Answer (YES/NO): NO